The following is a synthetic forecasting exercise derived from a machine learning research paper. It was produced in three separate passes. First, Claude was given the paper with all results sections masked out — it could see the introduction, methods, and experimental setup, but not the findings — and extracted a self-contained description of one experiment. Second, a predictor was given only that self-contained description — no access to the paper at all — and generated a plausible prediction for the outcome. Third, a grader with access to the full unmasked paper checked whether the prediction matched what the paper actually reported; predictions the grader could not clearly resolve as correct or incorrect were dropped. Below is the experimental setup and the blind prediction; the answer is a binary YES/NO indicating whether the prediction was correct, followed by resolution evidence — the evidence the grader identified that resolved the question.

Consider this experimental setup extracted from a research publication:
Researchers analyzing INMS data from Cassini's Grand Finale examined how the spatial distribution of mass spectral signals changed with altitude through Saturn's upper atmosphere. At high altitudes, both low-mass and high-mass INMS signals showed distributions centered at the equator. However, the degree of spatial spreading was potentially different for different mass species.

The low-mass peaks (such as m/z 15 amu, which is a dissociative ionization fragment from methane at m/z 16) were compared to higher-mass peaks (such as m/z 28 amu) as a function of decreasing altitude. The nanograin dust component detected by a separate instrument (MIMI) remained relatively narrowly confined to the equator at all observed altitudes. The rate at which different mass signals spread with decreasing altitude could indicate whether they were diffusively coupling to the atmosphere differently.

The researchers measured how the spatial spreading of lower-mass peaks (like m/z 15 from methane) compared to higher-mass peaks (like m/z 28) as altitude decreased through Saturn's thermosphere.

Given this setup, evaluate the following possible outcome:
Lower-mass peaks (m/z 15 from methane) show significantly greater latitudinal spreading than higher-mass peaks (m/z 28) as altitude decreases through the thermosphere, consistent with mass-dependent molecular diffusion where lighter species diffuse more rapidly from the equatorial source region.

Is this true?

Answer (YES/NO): YES